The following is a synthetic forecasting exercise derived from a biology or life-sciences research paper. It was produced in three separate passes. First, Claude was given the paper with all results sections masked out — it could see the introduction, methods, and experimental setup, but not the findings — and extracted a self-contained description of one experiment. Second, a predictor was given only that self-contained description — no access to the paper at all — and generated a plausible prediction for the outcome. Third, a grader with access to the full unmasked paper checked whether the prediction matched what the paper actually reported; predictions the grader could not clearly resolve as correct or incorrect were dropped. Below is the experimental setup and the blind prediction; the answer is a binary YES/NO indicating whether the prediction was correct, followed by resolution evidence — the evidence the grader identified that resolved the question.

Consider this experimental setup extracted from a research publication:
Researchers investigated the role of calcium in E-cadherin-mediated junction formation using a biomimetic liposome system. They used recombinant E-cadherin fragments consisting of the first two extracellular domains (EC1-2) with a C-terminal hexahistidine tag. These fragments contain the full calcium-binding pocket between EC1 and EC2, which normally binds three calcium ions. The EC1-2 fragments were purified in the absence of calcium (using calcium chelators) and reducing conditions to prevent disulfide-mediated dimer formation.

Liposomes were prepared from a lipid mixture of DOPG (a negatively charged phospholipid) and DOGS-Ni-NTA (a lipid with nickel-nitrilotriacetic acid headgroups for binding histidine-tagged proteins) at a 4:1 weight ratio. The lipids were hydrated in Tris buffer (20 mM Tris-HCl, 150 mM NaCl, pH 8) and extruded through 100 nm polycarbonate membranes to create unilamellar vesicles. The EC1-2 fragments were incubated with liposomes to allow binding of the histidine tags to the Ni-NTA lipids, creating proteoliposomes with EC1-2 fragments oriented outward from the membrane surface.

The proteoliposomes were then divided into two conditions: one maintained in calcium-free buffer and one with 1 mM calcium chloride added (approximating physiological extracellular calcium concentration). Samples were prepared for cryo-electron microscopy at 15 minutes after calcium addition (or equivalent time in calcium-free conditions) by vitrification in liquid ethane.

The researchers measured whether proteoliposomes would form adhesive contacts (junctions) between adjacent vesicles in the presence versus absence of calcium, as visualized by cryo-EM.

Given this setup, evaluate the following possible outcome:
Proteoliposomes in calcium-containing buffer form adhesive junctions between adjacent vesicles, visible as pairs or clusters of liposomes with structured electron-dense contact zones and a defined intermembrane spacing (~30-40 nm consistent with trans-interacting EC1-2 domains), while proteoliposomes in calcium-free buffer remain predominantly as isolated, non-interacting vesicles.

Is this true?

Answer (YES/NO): NO